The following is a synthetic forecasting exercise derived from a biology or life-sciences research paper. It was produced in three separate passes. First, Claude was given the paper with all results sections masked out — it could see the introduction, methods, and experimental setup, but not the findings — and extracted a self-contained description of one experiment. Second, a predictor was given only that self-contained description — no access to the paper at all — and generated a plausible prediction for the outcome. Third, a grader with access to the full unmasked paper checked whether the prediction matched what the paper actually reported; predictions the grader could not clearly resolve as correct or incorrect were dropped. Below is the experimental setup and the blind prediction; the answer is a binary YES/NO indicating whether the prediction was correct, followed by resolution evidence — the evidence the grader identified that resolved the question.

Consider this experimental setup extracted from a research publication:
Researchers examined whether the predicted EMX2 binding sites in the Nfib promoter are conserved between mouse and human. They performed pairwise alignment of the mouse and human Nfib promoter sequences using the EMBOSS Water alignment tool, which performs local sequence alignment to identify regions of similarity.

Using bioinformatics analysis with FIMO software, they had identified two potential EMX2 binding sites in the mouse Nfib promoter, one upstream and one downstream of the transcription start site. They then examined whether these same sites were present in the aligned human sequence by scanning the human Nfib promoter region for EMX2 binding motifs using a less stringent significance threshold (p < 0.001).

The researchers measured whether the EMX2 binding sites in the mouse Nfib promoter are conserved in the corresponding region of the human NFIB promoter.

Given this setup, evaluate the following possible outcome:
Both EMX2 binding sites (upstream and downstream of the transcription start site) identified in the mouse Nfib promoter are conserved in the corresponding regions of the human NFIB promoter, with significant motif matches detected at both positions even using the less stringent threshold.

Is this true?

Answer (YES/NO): YES